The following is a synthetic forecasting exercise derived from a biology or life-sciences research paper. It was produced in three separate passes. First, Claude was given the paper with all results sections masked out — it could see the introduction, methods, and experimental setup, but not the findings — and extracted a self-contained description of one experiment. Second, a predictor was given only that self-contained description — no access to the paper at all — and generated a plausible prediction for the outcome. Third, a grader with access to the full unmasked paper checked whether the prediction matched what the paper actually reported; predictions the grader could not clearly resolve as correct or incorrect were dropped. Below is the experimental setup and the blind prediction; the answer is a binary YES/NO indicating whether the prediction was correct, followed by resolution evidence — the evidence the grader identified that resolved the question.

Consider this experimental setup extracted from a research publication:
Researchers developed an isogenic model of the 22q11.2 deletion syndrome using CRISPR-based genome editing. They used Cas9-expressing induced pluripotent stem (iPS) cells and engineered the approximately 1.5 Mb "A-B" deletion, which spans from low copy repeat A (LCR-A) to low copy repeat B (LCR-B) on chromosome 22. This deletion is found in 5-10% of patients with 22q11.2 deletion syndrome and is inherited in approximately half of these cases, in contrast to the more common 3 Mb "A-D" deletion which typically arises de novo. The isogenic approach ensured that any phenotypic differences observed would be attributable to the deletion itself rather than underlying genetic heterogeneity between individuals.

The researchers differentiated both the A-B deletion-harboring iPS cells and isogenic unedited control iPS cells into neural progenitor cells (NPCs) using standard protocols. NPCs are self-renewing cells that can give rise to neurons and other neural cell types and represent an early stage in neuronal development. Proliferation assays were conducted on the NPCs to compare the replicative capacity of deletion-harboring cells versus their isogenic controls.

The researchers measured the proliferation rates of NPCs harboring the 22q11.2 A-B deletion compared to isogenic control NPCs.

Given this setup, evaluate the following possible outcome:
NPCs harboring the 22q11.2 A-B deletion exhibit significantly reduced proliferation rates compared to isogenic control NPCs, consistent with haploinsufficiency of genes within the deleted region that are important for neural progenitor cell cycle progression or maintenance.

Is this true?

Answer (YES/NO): YES